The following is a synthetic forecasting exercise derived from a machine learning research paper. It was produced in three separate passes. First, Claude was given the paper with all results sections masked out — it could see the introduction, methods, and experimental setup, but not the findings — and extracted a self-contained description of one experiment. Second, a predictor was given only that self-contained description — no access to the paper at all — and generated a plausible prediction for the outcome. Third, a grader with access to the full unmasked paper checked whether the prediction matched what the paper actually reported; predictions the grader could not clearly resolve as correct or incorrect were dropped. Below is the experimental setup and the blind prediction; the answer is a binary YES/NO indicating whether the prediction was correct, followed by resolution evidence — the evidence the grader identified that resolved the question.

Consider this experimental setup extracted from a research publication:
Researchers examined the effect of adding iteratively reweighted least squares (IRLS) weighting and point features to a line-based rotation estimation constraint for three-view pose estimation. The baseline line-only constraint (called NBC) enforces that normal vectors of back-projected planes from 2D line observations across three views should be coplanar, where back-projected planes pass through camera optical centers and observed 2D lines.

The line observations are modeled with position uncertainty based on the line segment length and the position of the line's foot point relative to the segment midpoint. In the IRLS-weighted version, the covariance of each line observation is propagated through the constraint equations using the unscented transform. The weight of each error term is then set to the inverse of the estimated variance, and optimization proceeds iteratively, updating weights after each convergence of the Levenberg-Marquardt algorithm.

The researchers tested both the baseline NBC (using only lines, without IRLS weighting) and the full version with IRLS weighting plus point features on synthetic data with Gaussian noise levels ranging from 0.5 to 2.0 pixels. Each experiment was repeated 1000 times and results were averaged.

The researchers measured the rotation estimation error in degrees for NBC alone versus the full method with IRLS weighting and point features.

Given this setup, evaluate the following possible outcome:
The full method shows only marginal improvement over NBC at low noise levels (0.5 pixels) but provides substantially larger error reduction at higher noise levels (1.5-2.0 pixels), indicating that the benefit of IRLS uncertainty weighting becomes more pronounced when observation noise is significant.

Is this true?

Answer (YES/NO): NO